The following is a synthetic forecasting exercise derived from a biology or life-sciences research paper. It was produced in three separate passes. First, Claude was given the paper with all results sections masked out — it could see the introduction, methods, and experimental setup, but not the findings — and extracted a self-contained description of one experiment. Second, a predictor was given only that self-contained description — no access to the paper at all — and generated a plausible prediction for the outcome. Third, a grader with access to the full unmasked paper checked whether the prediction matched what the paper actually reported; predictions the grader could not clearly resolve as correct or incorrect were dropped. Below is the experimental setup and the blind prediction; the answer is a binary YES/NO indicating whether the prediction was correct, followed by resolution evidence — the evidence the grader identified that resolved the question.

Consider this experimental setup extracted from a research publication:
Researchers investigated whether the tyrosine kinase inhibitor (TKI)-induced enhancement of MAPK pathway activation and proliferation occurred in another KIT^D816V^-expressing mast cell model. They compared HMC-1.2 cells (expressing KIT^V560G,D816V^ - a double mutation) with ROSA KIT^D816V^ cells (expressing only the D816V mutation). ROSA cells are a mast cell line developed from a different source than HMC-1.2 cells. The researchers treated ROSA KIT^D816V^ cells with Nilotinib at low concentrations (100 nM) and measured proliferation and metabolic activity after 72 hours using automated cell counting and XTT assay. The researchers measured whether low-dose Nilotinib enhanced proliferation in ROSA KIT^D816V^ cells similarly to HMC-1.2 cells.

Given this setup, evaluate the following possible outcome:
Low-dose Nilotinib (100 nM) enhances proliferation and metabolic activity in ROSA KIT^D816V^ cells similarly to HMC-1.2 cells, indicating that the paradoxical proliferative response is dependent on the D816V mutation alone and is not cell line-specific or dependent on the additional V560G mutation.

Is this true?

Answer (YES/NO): NO